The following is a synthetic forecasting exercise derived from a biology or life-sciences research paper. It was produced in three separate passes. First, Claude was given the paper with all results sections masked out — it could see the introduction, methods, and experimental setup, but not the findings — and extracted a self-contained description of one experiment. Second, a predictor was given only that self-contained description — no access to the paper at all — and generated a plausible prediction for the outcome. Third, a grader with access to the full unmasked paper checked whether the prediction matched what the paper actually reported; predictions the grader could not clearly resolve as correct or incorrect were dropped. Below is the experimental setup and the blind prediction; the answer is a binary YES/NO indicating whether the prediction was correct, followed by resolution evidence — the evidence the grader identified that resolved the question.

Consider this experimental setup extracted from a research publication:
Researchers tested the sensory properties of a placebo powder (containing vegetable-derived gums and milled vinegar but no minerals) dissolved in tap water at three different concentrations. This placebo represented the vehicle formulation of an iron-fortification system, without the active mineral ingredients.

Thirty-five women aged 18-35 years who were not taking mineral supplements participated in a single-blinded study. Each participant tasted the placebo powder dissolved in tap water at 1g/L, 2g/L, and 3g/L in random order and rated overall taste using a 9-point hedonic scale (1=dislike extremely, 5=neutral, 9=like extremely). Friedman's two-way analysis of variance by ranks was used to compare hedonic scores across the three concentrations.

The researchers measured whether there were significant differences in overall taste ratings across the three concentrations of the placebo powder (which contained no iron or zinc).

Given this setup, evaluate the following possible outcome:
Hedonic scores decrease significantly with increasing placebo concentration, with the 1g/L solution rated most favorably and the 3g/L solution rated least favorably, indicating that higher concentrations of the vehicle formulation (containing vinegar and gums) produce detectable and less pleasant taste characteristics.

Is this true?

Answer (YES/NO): YES